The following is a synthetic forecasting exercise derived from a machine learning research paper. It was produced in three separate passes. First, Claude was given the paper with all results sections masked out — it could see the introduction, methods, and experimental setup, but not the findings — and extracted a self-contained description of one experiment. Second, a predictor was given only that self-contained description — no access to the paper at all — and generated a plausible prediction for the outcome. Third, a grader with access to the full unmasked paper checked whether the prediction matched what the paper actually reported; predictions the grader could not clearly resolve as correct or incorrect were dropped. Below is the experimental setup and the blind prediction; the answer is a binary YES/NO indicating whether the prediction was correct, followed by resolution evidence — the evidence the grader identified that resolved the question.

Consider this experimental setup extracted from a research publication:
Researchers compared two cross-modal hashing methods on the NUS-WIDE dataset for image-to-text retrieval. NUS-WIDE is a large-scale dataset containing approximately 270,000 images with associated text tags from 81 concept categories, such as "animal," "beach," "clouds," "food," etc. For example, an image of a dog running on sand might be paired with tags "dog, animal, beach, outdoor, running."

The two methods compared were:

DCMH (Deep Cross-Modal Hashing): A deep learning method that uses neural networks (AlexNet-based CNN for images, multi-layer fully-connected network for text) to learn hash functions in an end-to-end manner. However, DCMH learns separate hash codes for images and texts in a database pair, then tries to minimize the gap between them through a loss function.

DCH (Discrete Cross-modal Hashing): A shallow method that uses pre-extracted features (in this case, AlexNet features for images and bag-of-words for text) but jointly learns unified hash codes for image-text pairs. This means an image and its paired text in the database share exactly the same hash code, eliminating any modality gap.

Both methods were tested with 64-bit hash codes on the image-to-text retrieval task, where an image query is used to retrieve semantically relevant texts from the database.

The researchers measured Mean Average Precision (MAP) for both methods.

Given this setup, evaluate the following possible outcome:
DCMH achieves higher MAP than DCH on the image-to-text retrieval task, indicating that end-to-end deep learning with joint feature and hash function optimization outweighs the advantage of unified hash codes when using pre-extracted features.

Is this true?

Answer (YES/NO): NO